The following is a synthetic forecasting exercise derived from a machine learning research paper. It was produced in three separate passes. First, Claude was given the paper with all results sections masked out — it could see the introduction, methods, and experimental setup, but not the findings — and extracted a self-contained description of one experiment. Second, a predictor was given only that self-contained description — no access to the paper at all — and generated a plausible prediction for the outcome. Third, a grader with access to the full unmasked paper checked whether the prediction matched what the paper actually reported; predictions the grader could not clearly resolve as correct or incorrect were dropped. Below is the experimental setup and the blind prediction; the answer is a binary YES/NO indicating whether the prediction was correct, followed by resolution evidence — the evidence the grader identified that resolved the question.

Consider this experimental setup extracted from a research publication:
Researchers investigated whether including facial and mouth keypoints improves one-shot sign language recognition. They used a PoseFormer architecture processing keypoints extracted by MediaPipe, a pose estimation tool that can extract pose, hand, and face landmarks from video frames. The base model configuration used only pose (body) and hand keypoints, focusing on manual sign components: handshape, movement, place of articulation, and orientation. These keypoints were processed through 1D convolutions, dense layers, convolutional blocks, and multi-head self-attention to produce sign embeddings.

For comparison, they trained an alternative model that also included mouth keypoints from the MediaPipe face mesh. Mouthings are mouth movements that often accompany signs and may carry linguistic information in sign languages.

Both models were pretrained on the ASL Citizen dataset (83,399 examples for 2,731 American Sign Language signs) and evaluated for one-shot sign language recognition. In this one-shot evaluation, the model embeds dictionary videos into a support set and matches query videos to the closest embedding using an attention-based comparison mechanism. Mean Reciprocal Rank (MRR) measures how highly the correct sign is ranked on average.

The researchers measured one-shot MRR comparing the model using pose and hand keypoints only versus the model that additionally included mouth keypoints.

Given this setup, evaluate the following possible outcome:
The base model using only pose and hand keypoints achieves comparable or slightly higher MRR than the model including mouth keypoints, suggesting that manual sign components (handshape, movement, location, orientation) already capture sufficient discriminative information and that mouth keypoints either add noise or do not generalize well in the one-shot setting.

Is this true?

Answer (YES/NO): YES